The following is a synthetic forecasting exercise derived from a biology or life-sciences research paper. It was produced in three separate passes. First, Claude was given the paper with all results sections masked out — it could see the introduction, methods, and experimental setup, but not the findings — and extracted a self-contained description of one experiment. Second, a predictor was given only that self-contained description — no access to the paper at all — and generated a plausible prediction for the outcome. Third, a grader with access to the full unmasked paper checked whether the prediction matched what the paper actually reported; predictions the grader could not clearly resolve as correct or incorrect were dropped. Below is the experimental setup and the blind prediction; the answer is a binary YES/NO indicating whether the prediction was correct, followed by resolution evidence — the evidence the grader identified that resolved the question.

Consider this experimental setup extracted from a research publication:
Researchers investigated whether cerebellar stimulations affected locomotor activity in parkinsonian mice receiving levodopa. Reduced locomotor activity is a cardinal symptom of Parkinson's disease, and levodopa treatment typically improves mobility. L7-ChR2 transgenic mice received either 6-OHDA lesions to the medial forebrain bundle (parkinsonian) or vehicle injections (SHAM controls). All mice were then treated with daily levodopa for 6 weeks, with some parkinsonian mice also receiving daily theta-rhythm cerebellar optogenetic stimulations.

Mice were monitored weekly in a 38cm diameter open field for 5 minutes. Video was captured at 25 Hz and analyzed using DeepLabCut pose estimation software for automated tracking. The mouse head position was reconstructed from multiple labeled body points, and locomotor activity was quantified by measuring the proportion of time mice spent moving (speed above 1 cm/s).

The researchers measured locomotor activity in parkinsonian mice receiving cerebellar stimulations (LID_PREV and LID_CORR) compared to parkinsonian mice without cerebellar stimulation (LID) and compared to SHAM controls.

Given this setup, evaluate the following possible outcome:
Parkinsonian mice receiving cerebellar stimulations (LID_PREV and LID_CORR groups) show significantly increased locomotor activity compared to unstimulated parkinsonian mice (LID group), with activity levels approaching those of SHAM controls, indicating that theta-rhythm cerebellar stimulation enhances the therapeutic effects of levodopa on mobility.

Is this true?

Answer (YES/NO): NO